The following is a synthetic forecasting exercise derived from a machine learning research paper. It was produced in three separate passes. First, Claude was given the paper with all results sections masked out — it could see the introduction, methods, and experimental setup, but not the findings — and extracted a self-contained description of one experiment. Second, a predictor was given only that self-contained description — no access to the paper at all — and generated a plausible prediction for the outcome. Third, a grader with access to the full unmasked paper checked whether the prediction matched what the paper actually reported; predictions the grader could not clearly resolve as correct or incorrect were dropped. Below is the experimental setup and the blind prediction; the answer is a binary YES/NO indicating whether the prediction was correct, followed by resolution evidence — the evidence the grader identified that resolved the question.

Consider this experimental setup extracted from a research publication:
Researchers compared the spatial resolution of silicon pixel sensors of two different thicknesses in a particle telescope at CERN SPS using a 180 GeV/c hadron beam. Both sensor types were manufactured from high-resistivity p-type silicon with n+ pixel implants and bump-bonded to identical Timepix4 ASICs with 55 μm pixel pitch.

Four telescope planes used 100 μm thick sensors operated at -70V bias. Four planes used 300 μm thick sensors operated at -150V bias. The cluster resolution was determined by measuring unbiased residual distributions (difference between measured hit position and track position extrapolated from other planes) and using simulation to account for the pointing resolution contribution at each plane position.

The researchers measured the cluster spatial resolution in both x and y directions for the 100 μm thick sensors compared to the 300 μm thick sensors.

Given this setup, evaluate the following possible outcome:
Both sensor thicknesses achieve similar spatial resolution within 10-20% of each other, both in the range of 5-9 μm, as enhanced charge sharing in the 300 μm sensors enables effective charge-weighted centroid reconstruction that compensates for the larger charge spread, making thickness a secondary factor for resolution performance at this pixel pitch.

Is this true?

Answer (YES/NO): NO